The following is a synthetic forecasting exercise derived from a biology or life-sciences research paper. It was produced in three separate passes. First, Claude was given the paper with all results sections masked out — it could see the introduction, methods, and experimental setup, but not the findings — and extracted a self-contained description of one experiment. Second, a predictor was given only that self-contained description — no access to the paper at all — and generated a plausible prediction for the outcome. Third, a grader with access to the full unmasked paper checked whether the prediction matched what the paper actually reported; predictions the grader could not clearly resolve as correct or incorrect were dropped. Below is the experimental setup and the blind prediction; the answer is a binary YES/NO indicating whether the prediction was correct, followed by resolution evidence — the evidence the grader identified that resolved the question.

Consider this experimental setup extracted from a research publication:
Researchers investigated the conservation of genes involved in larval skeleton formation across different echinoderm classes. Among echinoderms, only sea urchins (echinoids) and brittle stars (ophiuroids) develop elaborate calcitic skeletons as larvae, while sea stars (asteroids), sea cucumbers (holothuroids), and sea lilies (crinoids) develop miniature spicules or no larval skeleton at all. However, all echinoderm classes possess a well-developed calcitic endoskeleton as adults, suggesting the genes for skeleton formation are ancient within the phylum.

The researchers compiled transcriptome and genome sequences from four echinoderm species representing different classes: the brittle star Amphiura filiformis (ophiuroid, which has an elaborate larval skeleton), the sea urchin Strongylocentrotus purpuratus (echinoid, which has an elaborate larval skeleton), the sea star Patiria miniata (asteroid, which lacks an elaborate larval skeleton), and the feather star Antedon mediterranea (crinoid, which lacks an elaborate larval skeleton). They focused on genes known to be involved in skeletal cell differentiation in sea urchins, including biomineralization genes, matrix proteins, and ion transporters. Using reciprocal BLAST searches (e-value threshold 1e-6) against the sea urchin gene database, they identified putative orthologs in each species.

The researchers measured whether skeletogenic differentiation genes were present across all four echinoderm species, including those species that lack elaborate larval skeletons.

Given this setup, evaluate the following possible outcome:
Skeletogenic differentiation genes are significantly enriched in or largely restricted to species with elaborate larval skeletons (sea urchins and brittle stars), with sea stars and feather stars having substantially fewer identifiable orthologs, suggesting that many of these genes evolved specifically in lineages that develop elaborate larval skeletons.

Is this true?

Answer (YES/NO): NO